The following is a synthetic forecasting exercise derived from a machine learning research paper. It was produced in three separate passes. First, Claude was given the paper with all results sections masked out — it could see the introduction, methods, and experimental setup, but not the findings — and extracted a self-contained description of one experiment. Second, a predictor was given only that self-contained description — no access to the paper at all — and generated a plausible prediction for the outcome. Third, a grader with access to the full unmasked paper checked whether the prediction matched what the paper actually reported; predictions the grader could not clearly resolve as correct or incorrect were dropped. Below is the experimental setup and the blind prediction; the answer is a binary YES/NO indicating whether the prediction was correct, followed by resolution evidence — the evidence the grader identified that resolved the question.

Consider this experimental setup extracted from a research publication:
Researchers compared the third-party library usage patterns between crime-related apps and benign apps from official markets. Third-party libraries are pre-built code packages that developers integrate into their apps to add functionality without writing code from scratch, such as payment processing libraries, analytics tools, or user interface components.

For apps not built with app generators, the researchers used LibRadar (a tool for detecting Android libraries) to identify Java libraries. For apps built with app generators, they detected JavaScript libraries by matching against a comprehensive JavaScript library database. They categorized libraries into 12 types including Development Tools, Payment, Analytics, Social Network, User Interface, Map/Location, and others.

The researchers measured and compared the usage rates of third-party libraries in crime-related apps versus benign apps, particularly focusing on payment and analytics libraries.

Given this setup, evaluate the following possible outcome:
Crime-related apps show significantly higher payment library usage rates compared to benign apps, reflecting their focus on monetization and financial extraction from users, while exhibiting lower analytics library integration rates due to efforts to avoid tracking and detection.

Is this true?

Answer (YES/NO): NO